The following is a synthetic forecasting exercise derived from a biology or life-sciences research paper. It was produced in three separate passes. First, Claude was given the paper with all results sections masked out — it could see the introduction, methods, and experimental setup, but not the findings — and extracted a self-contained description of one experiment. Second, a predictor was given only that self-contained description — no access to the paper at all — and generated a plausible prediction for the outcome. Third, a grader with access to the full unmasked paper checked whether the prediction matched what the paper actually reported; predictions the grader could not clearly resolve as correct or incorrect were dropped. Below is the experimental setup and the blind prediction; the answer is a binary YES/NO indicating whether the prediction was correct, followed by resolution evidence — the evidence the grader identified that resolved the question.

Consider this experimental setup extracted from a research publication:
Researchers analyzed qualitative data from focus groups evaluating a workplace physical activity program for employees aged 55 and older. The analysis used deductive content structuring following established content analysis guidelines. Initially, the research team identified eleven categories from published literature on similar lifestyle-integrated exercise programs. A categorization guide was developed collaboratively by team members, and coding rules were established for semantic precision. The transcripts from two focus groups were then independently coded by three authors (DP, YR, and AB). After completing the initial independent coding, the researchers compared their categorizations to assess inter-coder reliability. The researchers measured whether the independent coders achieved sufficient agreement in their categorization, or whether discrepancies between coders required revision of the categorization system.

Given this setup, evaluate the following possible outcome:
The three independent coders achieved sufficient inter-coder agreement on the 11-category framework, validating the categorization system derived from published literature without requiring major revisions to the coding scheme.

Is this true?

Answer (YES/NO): NO